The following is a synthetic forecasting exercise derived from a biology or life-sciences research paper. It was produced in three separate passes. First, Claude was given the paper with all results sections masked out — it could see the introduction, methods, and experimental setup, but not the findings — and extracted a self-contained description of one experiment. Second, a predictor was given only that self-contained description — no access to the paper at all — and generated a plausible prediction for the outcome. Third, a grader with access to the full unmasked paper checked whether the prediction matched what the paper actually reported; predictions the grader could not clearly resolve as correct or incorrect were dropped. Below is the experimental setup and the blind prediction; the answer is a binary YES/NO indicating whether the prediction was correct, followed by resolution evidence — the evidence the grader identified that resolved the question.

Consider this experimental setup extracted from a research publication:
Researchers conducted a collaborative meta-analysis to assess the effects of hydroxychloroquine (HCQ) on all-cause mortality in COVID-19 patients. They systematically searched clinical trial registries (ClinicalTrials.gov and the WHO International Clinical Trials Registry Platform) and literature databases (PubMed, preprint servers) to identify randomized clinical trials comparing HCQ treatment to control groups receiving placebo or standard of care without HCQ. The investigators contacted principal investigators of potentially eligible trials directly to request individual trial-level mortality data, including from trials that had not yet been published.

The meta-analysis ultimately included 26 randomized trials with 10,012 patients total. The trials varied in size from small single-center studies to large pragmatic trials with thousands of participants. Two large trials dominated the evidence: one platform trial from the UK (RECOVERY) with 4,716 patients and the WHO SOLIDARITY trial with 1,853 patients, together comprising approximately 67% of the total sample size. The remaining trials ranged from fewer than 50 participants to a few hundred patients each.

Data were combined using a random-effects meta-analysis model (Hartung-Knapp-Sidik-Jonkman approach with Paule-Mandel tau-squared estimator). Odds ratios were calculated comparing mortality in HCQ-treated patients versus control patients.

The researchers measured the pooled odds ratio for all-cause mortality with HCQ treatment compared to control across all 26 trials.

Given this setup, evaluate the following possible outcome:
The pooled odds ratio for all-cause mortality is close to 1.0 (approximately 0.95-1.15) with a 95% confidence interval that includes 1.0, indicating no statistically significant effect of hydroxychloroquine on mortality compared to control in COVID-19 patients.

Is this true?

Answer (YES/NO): NO